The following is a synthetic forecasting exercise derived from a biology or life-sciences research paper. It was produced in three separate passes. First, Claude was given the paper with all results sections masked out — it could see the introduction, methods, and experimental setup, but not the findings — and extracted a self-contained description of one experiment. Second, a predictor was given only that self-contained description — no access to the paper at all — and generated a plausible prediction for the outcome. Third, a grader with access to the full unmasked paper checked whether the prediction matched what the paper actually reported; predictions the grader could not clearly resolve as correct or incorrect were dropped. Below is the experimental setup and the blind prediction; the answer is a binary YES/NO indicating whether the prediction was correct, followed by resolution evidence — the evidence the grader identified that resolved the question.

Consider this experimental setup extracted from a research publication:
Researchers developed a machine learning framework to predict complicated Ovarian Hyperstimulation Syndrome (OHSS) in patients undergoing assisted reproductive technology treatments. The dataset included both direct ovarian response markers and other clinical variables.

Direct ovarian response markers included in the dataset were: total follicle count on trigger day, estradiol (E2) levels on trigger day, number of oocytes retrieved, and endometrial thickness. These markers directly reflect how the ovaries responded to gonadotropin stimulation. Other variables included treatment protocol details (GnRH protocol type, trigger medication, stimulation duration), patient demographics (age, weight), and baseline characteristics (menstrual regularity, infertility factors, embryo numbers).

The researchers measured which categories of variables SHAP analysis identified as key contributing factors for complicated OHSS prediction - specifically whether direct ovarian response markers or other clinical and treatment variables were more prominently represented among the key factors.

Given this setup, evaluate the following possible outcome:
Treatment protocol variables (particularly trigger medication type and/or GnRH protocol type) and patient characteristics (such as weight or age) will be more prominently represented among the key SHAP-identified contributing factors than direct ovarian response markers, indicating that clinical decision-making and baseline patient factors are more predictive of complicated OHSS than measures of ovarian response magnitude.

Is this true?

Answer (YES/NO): YES